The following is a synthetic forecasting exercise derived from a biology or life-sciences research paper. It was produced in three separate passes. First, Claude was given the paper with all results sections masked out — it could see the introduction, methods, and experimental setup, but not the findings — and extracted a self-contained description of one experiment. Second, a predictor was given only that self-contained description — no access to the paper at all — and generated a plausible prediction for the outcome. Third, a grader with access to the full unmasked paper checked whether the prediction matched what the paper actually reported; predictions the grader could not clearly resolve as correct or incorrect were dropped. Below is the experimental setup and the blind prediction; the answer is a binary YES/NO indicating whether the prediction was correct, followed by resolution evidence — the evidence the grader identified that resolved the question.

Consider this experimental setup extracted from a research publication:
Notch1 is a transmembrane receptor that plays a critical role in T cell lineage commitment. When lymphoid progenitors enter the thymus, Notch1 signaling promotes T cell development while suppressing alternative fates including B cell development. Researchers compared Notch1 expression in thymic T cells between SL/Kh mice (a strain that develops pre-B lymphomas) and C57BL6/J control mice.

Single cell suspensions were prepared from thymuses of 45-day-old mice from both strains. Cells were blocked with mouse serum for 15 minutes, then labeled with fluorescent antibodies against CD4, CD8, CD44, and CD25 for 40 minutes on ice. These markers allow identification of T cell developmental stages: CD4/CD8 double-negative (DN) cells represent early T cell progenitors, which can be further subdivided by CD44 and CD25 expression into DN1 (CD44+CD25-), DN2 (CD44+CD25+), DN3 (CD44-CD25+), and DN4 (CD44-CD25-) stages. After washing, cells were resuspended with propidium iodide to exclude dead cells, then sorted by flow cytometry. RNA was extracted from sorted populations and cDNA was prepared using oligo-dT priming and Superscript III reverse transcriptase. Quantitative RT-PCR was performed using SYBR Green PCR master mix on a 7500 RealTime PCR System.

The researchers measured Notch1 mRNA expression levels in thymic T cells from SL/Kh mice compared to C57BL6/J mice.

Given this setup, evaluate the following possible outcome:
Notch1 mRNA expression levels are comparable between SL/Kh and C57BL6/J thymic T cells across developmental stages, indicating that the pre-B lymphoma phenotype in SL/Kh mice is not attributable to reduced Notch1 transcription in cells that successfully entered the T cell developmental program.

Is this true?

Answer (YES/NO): NO